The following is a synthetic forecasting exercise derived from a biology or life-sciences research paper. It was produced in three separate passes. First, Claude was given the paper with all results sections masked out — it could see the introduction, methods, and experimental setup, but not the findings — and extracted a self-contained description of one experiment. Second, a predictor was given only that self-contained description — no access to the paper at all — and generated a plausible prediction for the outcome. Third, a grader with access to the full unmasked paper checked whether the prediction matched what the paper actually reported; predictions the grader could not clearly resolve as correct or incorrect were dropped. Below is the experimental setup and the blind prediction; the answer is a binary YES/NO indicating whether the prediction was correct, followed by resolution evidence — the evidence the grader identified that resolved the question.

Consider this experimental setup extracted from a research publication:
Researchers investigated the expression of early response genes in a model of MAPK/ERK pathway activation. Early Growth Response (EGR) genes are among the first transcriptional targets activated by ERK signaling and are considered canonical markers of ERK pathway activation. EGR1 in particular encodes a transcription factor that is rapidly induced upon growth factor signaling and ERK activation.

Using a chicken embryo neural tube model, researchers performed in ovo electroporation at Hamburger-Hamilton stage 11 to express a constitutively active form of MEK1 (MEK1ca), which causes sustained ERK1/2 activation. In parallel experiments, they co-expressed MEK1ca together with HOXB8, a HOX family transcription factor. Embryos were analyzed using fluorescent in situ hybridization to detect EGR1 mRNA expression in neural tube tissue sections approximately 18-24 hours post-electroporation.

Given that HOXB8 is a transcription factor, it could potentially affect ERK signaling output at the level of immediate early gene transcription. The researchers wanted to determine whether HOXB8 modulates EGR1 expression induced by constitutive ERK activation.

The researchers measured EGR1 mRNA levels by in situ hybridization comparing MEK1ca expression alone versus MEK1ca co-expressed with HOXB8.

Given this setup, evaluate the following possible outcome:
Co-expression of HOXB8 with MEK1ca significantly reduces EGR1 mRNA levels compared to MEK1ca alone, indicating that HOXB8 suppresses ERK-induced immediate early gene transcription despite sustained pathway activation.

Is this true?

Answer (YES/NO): NO